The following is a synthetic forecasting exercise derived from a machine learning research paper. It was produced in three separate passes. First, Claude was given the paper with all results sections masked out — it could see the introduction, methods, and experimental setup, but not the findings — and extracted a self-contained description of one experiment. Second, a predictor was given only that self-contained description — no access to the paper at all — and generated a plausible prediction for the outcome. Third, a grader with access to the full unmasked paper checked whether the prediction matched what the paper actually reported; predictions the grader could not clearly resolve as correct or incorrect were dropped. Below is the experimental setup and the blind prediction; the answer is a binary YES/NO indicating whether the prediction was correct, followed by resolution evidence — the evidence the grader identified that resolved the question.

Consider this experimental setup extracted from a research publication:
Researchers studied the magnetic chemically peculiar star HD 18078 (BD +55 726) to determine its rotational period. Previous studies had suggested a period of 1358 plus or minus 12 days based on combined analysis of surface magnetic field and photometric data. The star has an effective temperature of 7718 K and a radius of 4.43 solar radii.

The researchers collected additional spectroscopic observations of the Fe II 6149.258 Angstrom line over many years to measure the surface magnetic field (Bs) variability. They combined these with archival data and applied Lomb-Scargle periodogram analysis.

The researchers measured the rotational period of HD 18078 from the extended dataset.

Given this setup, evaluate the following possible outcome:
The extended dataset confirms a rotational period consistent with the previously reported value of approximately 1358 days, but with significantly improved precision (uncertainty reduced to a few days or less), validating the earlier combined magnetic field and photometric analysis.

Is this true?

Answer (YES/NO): YES